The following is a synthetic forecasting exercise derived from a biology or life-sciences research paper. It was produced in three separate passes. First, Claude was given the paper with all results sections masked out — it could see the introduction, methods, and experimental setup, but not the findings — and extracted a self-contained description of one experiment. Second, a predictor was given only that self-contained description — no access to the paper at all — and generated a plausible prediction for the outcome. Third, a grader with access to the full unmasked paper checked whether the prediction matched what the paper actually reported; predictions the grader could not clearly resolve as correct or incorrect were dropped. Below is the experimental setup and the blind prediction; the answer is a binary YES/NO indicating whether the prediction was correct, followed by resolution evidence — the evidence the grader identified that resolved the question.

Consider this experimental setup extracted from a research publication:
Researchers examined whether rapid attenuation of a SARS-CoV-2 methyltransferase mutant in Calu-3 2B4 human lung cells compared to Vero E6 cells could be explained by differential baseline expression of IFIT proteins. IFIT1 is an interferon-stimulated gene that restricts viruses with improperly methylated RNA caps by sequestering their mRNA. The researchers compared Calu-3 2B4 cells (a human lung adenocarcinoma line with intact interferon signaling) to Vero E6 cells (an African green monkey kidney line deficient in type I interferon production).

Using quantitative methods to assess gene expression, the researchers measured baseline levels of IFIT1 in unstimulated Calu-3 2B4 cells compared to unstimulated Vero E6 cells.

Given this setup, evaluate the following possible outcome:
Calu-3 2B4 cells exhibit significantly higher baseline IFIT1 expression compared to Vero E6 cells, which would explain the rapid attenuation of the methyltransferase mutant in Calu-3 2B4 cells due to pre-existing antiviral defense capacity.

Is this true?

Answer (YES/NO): YES